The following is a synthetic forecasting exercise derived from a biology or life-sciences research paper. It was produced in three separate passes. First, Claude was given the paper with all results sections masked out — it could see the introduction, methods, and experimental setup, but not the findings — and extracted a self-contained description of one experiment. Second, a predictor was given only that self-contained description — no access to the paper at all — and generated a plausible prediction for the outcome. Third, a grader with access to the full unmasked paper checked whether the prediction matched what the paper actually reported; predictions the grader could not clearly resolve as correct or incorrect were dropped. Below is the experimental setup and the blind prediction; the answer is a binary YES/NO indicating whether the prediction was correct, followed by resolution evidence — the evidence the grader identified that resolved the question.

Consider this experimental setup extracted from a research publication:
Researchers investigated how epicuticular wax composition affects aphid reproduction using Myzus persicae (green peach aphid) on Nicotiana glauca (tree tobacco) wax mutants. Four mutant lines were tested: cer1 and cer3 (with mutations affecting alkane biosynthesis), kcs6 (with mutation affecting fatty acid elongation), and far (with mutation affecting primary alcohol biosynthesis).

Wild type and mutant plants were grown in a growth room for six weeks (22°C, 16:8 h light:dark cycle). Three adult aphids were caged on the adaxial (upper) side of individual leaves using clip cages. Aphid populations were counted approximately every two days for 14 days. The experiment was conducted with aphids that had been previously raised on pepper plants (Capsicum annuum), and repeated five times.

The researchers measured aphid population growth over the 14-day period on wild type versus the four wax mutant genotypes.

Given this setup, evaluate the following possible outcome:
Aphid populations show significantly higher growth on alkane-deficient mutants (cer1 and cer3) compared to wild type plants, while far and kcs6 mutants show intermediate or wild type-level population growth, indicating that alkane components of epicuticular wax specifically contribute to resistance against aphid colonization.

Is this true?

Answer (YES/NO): NO